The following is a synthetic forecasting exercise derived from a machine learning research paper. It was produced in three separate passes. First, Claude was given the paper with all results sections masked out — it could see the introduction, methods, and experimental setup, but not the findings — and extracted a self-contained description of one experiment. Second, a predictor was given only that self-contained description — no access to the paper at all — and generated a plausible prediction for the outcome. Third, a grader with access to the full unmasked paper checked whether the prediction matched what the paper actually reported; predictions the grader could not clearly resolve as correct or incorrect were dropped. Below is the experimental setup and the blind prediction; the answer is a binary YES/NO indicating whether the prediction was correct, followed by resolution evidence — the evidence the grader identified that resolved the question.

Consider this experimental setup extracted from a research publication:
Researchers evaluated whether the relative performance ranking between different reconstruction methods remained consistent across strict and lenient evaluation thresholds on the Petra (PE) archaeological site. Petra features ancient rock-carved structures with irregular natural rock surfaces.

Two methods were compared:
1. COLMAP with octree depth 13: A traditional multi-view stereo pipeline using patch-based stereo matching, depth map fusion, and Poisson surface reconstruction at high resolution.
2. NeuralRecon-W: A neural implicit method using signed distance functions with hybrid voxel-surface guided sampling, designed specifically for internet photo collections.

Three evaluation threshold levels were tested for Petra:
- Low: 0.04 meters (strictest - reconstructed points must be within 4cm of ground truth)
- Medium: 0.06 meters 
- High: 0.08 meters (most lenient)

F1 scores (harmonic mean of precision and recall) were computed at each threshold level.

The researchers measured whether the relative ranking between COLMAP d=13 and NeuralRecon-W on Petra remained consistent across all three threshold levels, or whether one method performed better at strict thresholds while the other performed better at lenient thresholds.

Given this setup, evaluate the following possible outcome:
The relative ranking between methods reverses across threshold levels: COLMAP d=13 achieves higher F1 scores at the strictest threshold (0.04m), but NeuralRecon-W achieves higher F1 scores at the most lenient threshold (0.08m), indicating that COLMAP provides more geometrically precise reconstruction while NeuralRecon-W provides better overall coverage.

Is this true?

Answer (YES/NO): NO